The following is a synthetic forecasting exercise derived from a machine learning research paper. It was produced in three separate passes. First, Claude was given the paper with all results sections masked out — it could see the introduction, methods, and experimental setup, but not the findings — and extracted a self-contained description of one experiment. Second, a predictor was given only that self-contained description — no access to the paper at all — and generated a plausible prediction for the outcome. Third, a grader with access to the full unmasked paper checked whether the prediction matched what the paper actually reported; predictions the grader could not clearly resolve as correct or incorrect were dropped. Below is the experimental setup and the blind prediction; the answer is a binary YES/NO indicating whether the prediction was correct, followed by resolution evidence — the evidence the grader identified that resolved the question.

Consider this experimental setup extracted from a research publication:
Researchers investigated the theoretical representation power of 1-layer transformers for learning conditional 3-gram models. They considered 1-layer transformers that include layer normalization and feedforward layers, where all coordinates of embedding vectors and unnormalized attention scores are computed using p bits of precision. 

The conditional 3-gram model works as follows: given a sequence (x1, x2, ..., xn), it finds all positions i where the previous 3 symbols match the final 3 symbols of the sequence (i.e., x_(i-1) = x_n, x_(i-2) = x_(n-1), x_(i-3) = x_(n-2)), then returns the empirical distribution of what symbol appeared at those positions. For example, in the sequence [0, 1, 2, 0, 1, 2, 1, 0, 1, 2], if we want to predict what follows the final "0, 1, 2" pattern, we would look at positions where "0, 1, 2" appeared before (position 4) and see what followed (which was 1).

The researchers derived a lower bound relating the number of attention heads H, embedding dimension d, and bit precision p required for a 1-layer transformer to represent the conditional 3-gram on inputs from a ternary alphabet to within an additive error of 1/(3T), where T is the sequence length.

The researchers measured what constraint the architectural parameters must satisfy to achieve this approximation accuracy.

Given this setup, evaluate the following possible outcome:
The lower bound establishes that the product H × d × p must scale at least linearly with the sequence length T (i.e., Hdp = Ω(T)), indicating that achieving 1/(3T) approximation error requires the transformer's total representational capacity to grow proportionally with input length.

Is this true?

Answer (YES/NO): NO